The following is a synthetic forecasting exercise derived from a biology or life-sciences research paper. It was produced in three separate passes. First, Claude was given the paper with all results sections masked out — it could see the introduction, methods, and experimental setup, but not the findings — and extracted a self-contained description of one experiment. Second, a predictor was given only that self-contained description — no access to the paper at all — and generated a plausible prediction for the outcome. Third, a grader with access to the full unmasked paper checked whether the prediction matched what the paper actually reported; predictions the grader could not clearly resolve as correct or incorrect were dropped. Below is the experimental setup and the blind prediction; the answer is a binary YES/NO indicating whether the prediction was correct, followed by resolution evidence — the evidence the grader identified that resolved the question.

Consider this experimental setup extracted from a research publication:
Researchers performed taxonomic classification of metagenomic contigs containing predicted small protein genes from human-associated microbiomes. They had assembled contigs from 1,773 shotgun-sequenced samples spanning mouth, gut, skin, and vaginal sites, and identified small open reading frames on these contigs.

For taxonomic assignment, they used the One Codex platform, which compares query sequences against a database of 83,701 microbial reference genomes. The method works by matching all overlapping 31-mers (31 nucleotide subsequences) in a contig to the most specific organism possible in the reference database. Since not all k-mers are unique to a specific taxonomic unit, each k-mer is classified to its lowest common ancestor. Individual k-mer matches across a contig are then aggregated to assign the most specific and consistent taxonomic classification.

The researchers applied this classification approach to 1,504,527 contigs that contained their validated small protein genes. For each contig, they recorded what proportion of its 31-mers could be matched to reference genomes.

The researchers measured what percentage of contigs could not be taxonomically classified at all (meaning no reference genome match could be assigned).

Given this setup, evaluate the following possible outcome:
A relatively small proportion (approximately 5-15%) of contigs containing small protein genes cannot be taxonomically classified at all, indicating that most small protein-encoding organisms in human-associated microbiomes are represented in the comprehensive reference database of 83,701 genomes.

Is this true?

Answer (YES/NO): NO